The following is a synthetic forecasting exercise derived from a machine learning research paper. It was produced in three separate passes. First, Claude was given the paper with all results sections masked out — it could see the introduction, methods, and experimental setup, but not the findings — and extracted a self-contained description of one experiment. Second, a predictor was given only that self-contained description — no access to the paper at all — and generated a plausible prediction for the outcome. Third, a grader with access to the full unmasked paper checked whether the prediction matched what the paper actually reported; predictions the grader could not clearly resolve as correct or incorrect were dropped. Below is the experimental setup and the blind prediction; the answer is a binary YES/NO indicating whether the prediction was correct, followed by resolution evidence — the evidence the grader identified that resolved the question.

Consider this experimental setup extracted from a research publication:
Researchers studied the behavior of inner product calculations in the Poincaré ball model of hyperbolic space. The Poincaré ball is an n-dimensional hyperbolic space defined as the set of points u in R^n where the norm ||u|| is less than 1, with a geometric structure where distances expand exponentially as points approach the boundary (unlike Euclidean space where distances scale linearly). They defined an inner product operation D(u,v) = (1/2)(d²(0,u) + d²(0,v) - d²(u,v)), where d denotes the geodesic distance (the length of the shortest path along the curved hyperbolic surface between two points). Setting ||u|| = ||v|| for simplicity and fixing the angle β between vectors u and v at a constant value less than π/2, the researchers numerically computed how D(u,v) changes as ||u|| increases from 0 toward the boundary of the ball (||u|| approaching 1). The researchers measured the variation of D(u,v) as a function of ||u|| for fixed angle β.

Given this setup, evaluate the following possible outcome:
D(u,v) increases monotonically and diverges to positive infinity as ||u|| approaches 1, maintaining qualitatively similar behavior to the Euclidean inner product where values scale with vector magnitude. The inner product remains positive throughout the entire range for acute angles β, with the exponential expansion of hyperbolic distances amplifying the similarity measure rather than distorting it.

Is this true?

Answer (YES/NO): NO